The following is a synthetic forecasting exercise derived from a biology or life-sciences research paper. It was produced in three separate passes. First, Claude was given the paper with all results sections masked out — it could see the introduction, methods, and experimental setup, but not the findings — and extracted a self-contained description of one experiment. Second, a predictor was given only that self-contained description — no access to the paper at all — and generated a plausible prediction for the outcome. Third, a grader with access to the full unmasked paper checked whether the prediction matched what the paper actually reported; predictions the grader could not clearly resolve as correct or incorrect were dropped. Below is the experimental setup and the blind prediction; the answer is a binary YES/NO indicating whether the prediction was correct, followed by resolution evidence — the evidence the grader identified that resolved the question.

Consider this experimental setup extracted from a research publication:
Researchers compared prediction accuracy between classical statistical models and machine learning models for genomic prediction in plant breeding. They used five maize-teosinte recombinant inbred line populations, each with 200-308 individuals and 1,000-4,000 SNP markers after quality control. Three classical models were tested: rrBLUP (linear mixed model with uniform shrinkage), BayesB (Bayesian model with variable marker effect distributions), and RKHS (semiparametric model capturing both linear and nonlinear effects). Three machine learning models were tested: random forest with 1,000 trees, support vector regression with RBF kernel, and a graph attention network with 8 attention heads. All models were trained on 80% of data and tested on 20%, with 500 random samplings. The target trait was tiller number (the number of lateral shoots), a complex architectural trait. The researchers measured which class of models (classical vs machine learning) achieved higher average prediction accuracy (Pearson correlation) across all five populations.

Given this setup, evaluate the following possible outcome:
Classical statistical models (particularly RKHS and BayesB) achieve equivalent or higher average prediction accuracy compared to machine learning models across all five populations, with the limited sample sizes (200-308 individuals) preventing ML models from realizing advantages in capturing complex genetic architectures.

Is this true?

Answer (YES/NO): NO